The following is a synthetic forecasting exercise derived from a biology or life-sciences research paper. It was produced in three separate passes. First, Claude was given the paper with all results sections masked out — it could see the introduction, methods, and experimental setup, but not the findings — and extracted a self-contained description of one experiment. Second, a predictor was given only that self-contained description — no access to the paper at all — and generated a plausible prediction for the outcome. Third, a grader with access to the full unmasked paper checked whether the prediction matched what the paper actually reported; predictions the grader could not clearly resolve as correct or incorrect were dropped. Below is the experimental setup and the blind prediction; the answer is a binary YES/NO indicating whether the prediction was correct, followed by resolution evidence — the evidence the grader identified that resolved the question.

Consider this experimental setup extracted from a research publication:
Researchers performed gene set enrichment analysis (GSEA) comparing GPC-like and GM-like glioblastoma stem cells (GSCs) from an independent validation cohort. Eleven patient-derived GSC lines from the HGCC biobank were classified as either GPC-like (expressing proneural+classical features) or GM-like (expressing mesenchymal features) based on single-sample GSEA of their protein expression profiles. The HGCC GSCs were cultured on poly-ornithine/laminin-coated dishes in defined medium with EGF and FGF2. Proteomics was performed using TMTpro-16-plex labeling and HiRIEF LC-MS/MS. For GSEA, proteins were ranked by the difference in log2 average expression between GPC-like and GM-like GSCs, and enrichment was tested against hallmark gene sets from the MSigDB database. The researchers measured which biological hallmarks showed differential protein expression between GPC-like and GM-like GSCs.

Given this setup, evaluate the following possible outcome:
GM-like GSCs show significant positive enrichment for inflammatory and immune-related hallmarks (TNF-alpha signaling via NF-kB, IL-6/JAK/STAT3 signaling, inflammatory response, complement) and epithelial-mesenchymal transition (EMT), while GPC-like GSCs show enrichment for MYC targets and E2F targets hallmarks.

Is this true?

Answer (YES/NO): NO